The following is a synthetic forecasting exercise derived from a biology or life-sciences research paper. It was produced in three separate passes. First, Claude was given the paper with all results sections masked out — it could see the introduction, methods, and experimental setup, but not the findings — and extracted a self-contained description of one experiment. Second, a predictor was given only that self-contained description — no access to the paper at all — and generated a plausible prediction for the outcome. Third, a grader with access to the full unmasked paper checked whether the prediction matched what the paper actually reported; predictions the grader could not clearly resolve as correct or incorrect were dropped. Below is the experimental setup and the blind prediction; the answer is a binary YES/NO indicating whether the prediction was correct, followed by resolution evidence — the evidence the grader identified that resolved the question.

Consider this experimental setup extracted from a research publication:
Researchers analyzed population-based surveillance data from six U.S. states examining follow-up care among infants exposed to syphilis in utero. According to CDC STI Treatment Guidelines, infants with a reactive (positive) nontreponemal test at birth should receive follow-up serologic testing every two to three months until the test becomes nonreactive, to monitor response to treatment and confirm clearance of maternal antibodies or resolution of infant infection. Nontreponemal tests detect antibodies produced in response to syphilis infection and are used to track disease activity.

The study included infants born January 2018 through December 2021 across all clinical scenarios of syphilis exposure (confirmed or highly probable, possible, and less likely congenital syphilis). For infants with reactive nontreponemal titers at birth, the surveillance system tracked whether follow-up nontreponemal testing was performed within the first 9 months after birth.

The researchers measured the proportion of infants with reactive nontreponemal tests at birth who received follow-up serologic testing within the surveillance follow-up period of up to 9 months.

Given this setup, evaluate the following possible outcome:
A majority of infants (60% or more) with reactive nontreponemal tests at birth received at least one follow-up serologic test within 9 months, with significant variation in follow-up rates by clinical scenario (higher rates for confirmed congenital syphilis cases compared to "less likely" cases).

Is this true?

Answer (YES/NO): NO